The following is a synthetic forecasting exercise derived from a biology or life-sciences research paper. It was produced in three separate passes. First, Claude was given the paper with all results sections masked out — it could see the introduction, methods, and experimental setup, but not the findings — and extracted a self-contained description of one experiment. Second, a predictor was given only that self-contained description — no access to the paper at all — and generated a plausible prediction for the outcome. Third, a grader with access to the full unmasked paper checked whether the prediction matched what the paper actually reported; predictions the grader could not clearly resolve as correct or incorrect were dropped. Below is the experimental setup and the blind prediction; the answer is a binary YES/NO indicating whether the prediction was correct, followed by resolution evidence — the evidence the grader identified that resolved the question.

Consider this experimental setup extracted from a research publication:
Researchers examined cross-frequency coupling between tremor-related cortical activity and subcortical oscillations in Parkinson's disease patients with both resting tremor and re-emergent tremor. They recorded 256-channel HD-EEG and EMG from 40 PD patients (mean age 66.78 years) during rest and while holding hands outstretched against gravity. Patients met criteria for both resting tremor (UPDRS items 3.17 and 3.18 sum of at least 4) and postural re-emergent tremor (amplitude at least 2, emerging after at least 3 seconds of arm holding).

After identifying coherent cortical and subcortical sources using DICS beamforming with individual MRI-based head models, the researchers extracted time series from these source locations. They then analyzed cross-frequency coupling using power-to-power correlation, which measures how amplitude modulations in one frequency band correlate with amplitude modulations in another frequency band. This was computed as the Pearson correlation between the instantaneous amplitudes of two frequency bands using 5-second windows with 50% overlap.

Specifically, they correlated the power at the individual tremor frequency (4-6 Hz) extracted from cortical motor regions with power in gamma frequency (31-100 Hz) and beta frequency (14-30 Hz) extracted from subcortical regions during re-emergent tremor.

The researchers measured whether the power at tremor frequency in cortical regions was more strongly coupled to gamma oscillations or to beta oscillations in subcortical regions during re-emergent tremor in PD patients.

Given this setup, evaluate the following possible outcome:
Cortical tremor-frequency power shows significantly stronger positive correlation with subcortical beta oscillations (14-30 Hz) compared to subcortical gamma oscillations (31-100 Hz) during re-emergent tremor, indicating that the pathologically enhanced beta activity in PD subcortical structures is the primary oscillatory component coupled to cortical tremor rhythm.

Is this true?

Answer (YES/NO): YES